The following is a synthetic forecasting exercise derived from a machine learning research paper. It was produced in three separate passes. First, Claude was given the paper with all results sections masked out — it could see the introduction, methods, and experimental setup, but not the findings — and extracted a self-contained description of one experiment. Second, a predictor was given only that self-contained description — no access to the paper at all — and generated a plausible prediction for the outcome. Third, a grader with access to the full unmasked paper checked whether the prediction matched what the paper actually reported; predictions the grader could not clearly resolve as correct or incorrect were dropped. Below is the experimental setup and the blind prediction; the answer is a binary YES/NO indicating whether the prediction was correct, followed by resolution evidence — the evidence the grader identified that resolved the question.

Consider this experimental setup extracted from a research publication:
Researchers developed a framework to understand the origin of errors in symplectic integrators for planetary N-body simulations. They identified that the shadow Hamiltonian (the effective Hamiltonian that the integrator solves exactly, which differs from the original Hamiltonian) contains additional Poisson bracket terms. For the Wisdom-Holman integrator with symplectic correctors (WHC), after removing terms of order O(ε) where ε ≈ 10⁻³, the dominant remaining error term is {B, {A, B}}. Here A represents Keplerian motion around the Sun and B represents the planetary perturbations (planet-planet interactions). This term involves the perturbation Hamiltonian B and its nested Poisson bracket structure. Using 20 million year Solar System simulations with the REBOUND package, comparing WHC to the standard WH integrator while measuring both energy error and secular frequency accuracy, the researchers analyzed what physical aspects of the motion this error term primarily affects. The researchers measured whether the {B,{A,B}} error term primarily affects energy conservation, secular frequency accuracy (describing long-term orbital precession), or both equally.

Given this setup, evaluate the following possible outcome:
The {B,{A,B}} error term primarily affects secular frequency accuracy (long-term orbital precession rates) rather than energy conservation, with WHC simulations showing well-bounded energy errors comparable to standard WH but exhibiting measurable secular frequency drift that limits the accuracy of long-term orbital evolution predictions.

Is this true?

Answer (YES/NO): NO